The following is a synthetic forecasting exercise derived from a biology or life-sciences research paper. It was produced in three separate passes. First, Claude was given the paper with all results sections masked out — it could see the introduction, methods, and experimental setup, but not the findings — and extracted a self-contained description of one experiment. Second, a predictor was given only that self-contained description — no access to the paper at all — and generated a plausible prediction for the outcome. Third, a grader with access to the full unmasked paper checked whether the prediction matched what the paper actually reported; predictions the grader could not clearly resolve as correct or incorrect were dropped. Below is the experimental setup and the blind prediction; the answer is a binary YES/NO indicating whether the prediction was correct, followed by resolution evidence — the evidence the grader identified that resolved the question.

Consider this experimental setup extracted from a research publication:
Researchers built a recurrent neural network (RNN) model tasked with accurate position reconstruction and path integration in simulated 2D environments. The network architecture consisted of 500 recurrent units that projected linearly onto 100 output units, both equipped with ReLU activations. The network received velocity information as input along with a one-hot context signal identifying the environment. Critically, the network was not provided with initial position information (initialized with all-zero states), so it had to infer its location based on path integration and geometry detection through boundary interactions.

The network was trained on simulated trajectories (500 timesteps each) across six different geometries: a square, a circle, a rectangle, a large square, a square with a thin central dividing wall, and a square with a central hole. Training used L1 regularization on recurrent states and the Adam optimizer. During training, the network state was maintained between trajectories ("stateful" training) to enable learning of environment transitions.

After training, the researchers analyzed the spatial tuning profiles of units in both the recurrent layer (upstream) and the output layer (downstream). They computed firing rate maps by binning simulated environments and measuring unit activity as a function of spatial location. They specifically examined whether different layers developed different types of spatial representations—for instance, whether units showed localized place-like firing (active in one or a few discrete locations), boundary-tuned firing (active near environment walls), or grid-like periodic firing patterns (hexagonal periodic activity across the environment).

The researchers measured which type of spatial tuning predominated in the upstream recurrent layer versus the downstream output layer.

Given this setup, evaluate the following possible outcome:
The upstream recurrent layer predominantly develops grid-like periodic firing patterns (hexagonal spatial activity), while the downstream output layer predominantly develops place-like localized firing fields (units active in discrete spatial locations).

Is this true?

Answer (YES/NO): NO